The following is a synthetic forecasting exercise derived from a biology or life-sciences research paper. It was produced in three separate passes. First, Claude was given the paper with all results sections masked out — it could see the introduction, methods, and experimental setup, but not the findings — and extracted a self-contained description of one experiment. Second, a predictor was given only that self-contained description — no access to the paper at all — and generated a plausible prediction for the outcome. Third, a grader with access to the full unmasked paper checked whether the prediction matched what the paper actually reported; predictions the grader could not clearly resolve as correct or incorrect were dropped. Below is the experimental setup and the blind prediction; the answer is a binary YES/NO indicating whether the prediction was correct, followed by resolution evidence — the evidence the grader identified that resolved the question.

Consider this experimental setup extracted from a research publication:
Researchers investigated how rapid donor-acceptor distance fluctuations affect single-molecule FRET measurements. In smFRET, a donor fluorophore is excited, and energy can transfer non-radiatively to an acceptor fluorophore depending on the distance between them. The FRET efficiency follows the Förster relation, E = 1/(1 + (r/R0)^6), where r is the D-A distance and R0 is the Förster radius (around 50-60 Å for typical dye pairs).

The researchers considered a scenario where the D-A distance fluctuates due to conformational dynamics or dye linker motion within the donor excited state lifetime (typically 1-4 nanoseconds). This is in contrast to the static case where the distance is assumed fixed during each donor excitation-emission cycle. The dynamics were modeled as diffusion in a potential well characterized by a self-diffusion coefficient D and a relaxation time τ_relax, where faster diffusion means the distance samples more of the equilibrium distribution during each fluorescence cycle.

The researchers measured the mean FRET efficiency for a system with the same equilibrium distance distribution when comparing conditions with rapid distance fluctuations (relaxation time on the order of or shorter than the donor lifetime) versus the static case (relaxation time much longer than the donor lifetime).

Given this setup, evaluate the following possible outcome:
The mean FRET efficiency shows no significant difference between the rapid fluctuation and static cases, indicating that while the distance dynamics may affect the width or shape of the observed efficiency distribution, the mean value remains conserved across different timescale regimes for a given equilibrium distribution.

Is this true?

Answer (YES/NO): NO